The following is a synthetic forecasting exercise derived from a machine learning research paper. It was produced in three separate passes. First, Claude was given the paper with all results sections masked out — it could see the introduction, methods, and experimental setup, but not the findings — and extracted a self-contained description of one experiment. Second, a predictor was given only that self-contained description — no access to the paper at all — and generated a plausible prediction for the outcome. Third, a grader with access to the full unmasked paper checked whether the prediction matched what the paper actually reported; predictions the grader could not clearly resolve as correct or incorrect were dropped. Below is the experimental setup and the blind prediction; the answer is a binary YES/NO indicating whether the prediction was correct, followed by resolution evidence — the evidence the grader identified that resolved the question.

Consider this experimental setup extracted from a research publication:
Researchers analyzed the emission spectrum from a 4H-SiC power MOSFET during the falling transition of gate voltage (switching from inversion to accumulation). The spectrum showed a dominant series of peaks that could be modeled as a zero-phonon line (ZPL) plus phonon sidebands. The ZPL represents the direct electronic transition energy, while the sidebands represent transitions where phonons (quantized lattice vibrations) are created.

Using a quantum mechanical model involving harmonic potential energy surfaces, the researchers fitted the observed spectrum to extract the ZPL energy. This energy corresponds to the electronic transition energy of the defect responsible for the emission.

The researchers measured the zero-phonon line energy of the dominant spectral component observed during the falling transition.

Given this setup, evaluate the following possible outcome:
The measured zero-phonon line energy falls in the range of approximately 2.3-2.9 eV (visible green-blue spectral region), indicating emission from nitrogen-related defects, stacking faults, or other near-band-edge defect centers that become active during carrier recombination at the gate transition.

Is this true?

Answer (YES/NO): NO